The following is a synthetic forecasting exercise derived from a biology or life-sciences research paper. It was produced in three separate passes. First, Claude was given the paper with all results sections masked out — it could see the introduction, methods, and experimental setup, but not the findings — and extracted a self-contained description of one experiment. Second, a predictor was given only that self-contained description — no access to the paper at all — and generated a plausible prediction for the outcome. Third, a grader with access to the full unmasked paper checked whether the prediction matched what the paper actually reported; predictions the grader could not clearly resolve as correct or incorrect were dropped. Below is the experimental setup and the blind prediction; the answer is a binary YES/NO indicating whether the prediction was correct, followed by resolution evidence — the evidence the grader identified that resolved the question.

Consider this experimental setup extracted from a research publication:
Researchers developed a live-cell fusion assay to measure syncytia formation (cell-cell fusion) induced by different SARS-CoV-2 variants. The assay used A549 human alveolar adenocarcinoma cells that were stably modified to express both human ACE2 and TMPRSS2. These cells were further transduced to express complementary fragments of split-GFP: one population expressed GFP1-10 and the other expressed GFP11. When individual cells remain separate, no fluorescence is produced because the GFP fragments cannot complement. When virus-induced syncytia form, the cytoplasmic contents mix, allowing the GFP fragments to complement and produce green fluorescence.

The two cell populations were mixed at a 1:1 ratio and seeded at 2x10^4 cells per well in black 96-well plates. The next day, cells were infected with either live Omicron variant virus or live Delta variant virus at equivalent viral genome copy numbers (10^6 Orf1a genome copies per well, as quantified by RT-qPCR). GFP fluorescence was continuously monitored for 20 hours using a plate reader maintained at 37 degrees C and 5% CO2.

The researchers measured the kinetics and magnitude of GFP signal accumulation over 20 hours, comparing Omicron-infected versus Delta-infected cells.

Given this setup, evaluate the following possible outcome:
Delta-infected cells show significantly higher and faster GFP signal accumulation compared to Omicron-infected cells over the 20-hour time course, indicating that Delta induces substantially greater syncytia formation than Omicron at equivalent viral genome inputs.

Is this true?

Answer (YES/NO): YES